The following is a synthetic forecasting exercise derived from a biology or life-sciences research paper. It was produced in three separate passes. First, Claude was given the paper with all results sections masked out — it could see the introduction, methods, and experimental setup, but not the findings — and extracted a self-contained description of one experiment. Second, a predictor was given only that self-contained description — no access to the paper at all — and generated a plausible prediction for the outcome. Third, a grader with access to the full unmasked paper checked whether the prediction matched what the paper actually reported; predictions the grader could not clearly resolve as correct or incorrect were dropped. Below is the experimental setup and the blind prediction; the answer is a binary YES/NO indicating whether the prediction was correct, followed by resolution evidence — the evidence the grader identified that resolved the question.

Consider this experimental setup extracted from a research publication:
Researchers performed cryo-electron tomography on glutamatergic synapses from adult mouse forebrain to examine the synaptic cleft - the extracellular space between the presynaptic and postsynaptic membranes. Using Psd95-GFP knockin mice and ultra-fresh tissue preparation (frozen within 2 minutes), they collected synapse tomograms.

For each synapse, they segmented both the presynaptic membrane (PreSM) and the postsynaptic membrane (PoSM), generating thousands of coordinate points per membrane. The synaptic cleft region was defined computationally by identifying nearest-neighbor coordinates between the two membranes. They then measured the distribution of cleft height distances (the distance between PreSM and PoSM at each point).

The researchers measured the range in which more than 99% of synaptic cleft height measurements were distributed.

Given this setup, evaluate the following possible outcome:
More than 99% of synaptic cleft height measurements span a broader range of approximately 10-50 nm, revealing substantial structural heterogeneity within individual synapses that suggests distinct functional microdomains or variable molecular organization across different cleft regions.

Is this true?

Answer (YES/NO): YES